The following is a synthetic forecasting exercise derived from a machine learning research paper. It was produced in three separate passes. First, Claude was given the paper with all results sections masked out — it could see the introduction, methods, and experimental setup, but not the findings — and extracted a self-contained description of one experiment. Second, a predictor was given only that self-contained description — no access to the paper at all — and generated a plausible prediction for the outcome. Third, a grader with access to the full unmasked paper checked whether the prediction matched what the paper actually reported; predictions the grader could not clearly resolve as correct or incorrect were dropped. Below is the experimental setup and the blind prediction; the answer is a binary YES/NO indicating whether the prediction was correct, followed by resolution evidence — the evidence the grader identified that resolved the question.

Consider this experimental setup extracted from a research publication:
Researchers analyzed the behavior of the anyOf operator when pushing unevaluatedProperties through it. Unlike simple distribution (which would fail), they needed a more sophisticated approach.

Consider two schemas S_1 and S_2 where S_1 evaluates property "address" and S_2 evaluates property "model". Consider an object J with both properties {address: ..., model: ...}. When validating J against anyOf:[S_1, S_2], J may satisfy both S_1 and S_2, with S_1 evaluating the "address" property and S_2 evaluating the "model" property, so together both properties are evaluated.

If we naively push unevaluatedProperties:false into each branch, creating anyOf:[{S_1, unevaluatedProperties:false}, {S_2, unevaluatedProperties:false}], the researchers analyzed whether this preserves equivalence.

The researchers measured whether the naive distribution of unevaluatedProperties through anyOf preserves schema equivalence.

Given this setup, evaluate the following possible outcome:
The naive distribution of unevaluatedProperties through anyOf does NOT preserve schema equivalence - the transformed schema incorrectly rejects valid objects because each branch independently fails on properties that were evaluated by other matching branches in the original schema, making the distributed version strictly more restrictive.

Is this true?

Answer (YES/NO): YES